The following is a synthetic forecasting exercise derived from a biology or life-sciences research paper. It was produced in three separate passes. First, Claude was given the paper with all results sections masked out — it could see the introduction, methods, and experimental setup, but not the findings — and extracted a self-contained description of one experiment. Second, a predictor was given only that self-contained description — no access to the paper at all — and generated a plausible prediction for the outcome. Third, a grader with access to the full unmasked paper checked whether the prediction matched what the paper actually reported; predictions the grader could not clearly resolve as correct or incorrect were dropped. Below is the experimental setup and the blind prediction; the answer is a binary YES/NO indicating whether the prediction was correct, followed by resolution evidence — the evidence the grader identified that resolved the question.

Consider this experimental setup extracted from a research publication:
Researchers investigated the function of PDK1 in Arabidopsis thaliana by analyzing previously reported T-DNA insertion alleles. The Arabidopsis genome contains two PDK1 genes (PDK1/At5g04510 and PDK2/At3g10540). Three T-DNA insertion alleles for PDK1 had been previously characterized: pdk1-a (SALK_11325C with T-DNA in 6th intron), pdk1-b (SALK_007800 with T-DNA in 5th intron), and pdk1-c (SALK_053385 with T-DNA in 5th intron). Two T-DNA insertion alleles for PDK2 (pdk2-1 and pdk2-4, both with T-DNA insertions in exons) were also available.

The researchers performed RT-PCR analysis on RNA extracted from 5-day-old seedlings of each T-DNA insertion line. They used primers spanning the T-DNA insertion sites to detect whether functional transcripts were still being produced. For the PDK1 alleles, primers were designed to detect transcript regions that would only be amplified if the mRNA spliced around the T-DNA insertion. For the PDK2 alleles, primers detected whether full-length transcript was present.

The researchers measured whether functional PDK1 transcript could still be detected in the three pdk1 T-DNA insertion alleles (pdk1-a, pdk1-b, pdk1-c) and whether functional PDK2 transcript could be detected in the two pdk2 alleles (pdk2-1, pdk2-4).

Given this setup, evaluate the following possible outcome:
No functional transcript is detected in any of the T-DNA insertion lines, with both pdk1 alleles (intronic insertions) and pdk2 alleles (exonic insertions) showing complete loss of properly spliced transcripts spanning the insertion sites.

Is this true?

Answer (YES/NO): NO